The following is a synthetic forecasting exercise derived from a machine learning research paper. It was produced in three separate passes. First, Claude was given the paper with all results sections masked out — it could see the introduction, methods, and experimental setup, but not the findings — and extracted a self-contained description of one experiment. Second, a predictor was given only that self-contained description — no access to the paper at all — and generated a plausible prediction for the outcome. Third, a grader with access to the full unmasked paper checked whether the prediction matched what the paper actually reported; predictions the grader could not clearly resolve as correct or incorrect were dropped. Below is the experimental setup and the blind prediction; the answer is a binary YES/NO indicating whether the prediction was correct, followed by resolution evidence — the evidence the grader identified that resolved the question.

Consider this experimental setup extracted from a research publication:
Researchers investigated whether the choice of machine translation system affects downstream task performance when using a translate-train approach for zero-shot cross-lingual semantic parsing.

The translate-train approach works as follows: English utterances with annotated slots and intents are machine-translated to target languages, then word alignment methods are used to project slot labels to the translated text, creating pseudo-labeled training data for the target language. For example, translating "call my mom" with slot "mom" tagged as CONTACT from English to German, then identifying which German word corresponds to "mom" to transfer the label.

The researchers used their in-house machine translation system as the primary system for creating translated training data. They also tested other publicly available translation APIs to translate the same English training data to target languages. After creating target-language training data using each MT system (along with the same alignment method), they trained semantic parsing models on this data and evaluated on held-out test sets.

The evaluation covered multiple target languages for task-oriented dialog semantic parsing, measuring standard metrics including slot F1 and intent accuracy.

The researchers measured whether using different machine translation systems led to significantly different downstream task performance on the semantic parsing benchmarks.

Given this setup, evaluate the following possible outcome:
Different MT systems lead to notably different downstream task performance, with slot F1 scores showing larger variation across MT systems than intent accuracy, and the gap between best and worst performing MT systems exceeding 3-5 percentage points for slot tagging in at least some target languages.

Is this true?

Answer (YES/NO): NO